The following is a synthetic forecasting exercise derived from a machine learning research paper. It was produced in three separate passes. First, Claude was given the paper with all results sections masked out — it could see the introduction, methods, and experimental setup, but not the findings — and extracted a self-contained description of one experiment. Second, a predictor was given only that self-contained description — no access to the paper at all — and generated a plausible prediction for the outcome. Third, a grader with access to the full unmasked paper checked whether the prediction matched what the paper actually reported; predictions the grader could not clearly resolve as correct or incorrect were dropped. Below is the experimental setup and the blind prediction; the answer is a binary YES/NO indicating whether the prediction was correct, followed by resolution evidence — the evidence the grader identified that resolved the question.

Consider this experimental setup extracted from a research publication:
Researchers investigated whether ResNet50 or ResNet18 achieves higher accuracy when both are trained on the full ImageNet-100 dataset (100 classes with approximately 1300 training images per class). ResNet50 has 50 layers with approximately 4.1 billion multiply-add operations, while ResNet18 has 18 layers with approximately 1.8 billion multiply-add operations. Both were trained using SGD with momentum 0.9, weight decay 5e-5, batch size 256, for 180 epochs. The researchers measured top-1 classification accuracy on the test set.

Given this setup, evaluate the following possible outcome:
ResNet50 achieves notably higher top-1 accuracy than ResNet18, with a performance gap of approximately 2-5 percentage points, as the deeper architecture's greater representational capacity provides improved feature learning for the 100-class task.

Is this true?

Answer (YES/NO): NO